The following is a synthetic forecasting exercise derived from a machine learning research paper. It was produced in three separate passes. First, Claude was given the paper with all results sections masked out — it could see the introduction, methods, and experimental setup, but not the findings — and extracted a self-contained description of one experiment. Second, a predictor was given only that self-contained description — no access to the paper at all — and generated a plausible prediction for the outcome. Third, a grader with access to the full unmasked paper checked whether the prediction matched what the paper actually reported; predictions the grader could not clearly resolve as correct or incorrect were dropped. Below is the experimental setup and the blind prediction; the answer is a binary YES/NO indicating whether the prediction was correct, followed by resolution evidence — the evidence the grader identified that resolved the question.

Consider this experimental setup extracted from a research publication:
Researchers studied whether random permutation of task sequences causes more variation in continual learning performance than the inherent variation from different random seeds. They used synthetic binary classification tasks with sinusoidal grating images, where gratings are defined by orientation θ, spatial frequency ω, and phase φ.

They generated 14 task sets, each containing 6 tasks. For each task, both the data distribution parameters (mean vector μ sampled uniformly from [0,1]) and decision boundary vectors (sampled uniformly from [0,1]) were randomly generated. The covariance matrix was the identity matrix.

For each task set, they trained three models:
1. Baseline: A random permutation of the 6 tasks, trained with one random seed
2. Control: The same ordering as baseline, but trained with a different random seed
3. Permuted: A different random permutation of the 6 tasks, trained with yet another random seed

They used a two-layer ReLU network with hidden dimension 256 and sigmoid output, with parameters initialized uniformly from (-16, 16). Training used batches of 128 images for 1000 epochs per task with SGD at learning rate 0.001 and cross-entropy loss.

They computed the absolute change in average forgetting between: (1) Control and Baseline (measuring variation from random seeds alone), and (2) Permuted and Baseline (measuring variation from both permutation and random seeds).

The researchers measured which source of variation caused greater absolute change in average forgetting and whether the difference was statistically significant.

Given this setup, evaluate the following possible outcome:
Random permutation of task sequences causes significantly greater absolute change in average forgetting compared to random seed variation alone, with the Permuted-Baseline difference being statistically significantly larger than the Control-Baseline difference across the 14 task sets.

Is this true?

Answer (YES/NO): YES